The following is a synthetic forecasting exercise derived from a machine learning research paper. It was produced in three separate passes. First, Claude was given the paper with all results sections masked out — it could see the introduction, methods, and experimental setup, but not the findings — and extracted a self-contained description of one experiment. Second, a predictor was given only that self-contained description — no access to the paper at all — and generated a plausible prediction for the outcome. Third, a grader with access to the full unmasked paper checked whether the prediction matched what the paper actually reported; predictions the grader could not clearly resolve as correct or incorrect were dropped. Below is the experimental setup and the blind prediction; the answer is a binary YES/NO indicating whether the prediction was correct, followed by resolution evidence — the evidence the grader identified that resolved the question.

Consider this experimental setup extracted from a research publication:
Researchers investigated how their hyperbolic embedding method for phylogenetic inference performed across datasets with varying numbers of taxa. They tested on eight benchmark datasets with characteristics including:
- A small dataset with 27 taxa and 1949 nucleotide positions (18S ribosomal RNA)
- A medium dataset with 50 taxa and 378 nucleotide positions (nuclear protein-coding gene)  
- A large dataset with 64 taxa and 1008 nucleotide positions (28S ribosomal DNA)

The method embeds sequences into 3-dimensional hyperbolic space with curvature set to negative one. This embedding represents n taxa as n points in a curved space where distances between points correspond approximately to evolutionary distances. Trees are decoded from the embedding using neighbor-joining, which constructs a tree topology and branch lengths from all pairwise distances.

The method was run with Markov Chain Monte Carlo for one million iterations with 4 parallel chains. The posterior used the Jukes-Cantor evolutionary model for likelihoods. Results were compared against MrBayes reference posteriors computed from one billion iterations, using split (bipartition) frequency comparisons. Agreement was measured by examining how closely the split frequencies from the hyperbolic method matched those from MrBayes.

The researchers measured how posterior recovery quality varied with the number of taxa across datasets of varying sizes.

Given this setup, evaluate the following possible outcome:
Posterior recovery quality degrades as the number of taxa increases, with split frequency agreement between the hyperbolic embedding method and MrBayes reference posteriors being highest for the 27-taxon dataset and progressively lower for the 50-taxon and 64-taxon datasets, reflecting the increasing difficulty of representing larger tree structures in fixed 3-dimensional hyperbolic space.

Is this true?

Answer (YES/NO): NO